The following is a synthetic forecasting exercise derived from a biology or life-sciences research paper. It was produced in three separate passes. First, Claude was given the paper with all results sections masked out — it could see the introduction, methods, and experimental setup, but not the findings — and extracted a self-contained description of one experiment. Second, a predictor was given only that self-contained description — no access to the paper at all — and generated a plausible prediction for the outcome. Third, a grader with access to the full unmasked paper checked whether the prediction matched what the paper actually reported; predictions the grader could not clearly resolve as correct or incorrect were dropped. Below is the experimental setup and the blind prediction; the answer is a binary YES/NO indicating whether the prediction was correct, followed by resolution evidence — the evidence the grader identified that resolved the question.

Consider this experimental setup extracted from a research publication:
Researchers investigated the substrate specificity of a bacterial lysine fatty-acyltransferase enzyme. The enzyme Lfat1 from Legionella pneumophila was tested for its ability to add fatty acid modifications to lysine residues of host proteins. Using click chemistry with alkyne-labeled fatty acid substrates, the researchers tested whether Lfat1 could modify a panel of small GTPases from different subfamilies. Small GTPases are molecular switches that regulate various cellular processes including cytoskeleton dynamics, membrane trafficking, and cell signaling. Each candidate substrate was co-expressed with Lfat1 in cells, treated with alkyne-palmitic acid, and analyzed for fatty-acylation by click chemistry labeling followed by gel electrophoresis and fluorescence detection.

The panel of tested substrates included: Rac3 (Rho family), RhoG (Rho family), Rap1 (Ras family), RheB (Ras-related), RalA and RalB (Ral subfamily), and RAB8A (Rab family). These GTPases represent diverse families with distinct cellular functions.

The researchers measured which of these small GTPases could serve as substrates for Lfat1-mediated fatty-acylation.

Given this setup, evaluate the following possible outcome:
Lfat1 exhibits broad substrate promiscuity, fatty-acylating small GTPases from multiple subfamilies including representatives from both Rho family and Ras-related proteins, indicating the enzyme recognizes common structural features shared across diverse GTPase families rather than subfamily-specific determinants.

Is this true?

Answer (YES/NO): YES